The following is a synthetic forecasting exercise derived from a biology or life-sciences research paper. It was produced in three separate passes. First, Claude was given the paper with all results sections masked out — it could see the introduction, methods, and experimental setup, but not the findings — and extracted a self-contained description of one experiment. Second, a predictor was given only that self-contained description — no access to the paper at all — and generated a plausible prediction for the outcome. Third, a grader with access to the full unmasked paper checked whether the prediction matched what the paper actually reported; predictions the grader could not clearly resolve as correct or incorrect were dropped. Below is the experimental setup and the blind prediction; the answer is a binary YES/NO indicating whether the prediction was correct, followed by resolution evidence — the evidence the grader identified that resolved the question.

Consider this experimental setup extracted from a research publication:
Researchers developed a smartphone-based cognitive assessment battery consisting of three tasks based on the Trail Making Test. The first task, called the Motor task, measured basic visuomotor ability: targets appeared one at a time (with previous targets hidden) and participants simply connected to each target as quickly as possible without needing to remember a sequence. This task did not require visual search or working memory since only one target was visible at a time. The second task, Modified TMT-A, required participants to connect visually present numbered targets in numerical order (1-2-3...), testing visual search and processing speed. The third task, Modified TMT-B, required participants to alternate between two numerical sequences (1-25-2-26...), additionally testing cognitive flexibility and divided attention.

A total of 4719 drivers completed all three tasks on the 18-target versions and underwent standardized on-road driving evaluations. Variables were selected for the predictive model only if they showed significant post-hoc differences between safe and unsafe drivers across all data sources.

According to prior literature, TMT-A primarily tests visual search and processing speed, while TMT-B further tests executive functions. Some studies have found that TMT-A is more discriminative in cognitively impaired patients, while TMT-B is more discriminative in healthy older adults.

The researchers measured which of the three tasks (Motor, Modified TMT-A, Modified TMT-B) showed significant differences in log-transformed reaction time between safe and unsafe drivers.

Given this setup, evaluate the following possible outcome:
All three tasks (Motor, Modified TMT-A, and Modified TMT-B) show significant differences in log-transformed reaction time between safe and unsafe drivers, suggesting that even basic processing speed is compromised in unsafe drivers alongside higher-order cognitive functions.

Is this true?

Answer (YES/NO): YES